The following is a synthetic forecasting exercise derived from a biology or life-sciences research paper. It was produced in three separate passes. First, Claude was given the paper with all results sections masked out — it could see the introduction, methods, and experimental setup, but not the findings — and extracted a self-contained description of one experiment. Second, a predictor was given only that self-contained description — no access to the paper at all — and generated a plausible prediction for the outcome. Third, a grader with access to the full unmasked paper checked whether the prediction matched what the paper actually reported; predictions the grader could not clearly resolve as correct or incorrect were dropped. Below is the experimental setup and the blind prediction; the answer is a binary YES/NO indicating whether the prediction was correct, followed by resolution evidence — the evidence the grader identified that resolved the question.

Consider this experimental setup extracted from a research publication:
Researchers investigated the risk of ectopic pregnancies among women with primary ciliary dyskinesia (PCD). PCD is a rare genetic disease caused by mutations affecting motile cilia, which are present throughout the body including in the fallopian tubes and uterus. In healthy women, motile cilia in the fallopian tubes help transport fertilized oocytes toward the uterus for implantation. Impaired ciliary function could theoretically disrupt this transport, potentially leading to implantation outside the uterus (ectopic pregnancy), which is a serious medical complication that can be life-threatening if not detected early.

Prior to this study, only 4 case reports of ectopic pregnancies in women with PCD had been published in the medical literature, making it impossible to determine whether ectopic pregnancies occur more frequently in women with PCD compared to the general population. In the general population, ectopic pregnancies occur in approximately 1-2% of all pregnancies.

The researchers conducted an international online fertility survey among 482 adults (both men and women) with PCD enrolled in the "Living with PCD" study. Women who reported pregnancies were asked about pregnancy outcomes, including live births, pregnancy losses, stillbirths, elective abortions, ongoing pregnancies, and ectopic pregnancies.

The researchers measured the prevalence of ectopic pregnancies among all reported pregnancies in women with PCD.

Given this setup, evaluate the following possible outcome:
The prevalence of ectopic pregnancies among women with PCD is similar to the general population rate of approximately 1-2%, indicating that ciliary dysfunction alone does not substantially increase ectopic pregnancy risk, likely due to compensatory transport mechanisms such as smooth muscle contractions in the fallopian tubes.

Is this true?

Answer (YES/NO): NO